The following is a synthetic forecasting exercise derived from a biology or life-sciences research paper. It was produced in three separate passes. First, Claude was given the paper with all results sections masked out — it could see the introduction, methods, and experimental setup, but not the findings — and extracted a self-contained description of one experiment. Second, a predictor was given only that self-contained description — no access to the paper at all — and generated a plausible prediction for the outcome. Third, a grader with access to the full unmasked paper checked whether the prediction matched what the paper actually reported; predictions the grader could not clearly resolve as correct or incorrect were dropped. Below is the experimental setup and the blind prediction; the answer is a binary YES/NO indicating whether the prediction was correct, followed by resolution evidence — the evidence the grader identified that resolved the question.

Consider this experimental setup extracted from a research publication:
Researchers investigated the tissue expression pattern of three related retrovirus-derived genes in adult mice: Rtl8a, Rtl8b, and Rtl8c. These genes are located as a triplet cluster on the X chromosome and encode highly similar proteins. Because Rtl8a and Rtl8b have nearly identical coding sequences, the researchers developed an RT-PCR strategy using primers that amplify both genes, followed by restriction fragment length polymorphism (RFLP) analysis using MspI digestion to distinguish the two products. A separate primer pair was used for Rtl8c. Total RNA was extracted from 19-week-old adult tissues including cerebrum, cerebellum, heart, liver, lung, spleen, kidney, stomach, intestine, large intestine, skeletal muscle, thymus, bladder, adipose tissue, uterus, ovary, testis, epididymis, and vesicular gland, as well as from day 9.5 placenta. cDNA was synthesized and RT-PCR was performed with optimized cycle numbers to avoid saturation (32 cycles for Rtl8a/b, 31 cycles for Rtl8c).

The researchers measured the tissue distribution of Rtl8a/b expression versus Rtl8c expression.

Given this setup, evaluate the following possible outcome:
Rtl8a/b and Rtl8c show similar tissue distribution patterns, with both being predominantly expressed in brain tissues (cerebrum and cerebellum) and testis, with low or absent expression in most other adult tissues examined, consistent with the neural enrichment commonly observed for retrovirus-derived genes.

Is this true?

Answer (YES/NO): NO